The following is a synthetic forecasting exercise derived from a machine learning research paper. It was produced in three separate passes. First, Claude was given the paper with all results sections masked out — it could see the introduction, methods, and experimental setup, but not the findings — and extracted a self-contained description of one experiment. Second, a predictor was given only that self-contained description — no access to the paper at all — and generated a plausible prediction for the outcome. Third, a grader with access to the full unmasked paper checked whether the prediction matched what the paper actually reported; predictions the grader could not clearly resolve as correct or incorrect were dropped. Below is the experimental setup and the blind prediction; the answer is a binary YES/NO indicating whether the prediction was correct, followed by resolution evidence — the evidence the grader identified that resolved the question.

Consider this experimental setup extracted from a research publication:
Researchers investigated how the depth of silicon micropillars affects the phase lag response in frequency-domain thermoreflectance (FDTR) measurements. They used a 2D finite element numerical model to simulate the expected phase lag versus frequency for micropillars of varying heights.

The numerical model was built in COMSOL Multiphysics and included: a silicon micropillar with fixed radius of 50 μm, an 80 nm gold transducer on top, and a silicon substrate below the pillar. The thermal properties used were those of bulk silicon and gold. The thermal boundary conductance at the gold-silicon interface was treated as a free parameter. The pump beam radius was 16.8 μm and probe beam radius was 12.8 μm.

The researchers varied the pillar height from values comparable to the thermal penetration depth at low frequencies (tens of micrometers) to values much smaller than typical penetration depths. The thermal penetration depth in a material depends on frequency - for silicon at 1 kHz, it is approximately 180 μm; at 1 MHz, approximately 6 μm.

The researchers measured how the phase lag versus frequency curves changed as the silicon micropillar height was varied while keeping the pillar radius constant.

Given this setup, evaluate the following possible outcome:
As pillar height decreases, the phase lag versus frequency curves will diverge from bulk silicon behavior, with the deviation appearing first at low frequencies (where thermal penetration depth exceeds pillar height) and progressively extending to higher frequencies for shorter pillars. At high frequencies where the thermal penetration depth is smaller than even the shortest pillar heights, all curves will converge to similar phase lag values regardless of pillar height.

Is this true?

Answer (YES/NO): NO